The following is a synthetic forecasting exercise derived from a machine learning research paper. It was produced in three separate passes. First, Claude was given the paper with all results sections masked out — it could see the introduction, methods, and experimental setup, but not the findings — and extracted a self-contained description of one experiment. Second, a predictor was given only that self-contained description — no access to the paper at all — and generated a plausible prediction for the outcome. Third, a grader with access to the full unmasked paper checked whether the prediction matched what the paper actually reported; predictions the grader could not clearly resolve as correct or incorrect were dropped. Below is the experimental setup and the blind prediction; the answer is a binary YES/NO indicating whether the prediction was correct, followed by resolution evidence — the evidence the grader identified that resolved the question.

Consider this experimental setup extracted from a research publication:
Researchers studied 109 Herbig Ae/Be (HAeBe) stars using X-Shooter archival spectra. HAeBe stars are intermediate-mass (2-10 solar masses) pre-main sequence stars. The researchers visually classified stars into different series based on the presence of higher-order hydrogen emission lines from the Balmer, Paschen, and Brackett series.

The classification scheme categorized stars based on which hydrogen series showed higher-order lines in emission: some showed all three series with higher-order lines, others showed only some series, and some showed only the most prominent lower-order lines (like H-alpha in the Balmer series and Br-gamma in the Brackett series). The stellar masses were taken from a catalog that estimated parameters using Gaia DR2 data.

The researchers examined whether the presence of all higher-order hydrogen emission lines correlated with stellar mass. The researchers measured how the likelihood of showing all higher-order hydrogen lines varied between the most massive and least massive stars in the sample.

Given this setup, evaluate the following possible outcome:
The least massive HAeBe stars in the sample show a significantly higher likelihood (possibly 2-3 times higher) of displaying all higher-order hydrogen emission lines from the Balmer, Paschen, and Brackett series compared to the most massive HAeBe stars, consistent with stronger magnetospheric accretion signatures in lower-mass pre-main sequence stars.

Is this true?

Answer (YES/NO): NO